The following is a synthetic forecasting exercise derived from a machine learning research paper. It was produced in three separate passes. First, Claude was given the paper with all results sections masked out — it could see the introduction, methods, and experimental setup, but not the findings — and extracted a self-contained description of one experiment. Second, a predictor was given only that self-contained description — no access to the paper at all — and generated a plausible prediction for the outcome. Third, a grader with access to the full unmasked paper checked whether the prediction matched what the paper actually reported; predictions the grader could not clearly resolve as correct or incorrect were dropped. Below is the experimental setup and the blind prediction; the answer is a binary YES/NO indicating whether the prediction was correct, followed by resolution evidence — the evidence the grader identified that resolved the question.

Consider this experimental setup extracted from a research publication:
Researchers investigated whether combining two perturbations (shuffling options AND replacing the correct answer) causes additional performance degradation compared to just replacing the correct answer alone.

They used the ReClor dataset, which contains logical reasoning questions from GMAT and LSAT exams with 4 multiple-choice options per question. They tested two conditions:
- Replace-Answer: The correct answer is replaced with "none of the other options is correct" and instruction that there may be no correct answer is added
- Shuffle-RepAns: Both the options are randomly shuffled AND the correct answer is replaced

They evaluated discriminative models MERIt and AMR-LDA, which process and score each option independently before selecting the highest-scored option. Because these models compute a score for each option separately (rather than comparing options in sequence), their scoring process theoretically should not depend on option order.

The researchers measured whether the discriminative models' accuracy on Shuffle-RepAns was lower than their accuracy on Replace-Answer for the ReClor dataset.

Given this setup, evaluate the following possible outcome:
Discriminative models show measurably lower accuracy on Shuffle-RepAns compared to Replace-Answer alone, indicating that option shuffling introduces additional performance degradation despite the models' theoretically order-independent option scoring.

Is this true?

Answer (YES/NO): NO